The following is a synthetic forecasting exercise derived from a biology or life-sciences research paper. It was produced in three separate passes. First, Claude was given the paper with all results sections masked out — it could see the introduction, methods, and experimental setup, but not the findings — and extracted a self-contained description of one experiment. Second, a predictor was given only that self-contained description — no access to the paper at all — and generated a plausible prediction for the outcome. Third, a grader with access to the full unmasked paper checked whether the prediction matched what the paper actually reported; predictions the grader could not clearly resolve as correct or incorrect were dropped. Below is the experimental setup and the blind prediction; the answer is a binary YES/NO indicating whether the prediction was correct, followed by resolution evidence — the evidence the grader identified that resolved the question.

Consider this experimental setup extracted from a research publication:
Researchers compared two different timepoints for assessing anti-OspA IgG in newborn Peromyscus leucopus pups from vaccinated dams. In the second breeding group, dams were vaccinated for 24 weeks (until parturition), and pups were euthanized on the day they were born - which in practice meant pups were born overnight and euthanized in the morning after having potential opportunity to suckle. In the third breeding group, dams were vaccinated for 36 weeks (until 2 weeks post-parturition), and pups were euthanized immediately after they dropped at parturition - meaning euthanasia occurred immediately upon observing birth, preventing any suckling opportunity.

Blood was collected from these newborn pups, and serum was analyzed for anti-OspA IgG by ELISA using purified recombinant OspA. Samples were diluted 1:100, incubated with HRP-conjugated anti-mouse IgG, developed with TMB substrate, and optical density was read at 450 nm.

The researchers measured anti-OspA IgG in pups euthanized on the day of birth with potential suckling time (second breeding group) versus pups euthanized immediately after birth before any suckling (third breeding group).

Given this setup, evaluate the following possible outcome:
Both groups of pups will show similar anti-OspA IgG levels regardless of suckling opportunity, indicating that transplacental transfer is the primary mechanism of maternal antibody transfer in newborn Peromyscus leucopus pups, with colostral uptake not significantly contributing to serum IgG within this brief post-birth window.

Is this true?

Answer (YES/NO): NO